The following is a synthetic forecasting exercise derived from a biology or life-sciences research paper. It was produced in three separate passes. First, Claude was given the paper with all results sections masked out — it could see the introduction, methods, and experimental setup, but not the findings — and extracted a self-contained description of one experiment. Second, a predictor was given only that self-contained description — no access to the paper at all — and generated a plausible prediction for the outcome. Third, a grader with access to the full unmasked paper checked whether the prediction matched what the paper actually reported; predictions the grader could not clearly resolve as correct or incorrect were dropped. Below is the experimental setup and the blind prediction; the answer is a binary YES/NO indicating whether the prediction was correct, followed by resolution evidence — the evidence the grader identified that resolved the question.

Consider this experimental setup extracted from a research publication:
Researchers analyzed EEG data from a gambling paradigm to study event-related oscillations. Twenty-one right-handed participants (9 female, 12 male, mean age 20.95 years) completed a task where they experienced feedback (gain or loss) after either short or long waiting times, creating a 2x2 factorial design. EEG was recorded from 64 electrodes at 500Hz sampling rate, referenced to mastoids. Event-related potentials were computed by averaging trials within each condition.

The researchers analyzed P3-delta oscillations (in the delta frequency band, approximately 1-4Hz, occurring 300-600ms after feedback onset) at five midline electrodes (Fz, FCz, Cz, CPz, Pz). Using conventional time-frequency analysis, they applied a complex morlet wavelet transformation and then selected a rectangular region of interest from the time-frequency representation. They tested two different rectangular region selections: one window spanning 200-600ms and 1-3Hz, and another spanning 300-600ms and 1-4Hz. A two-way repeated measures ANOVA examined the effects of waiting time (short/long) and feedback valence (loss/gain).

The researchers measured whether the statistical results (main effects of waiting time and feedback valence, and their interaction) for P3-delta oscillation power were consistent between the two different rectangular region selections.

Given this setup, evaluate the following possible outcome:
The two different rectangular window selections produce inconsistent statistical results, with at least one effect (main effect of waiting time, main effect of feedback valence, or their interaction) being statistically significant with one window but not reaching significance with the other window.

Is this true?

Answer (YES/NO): NO